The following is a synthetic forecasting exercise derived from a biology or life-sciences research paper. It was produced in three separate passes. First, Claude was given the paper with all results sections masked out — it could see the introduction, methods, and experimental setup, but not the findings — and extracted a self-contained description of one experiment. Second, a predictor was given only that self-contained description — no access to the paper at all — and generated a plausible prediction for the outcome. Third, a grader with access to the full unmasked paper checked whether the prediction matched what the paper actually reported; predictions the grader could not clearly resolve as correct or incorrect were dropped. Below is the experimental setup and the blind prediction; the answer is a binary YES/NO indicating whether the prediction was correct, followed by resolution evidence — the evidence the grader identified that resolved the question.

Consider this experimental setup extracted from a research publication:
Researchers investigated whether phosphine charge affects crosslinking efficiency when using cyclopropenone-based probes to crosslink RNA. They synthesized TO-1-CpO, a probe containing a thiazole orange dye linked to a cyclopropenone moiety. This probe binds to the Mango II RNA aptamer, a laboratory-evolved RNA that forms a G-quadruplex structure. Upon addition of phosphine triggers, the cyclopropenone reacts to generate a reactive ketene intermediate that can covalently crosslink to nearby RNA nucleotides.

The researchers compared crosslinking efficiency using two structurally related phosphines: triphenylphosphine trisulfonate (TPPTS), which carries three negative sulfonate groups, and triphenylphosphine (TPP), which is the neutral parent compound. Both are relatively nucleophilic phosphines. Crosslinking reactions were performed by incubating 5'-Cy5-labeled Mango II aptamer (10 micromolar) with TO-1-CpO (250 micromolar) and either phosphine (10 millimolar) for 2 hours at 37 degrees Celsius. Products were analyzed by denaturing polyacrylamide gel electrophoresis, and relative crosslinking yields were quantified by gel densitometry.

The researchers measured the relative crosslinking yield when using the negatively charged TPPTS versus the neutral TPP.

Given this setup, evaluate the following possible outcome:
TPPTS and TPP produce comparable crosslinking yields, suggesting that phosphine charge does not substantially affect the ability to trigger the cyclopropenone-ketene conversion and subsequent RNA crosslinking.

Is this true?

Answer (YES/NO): NO